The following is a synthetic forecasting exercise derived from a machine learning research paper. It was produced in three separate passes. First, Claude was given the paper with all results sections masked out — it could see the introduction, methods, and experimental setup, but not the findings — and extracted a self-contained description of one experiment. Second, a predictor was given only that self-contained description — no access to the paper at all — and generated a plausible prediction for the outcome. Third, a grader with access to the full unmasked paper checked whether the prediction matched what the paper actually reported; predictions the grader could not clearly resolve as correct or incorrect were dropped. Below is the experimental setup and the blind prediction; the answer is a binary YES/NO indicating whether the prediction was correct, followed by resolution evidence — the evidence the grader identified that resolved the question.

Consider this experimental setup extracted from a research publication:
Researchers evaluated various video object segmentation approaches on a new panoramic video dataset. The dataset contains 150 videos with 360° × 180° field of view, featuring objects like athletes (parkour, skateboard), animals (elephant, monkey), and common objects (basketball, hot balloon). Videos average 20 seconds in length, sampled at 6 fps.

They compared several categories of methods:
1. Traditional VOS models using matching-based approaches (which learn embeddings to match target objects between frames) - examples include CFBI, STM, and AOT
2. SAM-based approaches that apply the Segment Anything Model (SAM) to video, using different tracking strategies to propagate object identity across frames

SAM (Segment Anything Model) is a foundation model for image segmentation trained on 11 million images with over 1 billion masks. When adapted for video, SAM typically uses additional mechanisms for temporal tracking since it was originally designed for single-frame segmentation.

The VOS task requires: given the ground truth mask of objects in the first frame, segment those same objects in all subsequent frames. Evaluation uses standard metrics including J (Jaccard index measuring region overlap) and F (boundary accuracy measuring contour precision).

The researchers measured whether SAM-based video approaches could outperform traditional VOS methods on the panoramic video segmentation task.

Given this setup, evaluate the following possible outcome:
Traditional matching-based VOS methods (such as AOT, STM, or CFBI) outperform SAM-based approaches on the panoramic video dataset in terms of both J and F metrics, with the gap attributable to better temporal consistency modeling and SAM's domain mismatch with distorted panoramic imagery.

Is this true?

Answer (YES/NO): YES